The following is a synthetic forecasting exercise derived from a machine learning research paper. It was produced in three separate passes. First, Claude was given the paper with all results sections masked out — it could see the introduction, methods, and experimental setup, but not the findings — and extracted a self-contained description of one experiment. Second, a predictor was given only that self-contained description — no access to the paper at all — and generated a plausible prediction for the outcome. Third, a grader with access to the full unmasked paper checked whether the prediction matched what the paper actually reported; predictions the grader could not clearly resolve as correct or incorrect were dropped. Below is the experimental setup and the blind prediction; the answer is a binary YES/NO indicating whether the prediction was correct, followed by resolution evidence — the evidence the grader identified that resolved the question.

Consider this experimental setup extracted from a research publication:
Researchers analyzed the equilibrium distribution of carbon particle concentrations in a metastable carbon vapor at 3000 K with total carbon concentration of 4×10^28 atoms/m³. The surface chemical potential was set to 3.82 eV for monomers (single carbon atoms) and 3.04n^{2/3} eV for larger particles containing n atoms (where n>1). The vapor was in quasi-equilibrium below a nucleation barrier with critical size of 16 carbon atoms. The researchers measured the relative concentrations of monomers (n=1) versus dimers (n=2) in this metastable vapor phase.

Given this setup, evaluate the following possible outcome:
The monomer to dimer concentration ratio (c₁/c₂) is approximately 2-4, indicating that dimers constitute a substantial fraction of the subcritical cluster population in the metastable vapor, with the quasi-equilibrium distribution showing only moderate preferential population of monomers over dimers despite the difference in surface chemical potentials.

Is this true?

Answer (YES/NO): NO